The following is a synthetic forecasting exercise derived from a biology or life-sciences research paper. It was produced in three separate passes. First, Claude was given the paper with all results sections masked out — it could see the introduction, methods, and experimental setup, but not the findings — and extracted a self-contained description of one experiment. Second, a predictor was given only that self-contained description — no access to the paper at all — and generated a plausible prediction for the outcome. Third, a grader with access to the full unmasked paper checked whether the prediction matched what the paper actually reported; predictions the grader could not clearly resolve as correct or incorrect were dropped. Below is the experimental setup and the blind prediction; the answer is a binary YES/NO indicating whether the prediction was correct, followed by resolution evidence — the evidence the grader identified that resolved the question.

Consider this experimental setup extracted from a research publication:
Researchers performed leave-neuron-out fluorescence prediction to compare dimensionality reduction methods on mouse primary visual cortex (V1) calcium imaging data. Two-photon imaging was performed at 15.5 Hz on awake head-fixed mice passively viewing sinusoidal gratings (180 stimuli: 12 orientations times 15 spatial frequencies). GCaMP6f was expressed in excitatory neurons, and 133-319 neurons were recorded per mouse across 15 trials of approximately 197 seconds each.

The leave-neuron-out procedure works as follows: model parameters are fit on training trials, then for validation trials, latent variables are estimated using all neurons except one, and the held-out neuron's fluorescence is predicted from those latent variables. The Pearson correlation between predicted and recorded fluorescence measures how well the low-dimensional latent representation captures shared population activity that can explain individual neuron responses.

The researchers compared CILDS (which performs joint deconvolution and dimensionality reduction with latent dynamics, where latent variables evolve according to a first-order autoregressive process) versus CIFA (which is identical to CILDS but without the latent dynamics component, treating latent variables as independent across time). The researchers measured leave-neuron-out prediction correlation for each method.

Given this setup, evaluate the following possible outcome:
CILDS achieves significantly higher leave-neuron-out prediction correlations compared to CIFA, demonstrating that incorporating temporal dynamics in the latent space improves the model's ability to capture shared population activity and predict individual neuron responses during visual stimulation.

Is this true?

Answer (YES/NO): YES